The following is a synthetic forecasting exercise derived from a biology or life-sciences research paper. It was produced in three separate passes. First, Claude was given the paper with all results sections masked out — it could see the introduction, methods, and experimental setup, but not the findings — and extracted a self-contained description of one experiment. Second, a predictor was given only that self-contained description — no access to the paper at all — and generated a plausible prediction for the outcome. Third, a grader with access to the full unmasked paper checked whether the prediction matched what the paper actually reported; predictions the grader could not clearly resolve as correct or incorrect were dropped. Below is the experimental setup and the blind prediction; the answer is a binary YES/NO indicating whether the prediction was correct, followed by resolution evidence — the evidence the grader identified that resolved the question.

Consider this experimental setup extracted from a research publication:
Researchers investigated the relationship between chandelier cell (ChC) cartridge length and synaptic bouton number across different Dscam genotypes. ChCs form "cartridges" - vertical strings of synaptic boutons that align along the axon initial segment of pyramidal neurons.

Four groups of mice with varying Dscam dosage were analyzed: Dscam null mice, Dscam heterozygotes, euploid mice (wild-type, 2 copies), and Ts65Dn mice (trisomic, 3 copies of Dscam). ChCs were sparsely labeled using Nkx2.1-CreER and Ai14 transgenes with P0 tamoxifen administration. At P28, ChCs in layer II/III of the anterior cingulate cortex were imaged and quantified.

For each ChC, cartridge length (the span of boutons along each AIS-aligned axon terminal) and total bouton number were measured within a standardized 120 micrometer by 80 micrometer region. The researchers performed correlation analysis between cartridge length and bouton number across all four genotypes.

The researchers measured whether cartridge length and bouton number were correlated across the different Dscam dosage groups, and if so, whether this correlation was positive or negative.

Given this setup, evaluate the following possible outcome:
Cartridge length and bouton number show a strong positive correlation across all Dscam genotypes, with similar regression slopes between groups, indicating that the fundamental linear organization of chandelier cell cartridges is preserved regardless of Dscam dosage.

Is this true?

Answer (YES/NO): YES